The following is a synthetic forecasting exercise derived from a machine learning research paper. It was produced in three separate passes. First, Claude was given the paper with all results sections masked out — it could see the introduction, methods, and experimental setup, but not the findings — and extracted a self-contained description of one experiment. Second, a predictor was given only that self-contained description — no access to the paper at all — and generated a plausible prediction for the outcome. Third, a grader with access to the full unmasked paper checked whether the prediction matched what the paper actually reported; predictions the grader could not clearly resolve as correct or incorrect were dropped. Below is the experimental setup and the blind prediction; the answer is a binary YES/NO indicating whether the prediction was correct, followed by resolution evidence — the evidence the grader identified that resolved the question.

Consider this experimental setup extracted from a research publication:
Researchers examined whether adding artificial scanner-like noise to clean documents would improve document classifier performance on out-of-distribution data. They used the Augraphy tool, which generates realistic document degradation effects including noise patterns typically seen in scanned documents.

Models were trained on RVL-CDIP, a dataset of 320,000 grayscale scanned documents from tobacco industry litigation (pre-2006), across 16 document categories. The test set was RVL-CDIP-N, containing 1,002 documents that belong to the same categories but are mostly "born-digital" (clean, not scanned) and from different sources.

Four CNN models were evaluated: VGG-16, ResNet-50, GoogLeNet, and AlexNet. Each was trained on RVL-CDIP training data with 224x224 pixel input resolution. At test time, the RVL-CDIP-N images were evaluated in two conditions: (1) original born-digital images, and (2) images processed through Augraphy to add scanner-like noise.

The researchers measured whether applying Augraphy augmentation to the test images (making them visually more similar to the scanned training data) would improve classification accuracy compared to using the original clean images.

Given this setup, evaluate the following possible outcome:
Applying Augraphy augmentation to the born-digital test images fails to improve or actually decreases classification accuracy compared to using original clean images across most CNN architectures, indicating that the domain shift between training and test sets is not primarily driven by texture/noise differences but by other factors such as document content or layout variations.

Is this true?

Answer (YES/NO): YES